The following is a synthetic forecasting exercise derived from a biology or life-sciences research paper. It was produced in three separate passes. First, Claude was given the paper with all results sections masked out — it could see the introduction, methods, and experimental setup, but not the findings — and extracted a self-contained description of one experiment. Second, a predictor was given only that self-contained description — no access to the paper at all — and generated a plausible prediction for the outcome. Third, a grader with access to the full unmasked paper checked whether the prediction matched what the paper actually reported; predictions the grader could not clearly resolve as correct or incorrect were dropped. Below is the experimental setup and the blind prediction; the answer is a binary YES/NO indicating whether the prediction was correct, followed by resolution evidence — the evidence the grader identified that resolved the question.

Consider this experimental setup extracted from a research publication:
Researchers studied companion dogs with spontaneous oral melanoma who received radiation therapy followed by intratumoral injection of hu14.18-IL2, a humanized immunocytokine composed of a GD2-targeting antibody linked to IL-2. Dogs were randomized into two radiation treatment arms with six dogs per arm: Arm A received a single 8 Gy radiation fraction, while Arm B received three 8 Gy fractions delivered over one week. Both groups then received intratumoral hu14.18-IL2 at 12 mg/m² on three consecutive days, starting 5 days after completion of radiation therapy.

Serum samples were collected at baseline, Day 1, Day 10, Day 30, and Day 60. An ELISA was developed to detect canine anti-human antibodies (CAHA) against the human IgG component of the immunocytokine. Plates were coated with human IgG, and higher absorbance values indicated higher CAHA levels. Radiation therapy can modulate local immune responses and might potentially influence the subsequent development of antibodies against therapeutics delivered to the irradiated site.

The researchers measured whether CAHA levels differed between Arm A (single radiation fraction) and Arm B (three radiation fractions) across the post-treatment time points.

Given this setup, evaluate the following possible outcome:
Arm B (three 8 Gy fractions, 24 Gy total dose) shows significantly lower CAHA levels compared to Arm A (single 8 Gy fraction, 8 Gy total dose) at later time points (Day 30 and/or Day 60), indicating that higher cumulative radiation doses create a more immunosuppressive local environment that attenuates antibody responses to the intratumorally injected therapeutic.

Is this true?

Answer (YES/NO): NO